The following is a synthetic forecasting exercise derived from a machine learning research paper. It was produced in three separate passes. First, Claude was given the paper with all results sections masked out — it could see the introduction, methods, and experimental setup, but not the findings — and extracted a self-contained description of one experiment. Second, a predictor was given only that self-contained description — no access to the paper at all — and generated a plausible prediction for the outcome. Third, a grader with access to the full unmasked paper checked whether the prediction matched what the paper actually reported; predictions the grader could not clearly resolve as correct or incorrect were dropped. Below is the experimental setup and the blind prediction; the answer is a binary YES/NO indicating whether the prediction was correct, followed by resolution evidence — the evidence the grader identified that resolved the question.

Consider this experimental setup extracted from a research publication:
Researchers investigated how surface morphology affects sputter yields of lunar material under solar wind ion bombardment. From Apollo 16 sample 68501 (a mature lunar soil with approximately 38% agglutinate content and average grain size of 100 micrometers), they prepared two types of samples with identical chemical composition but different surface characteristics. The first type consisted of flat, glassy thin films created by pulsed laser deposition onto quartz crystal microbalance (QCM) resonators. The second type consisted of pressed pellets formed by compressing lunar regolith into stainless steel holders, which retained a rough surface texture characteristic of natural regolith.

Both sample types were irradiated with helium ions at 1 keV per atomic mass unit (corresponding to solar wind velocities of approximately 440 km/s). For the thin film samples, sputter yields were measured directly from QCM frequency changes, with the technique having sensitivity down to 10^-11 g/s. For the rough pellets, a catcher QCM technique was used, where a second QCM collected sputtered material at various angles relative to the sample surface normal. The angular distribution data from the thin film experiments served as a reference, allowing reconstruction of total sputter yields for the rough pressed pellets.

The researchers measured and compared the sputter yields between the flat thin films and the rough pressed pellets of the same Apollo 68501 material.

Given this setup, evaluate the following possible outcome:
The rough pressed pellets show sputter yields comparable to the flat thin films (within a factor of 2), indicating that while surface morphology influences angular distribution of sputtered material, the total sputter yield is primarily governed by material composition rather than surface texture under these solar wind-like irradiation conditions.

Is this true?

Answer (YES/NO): NO